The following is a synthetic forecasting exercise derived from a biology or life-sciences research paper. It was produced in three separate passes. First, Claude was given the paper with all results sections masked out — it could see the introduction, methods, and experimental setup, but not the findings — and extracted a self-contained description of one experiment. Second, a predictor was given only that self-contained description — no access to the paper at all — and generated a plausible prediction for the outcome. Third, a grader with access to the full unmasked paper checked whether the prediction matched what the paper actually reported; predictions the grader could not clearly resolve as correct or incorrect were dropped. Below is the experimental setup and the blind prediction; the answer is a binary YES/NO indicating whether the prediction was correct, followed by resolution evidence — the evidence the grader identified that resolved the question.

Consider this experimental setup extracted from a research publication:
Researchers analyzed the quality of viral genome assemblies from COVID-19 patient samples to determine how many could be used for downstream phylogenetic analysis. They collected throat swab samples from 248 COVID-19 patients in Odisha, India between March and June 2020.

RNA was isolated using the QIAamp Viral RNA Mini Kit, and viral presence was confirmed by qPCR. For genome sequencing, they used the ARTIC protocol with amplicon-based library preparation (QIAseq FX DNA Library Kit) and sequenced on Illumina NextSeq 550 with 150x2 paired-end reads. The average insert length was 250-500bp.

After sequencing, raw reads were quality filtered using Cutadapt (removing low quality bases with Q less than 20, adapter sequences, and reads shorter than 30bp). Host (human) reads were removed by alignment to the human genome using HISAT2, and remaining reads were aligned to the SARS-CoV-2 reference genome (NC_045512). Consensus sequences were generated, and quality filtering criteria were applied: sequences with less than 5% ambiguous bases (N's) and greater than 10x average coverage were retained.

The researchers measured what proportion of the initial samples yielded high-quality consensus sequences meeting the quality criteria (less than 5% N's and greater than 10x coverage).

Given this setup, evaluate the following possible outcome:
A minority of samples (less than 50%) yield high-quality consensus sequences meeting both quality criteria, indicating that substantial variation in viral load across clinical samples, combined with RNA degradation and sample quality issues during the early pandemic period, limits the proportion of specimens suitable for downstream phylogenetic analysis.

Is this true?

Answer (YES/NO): NO